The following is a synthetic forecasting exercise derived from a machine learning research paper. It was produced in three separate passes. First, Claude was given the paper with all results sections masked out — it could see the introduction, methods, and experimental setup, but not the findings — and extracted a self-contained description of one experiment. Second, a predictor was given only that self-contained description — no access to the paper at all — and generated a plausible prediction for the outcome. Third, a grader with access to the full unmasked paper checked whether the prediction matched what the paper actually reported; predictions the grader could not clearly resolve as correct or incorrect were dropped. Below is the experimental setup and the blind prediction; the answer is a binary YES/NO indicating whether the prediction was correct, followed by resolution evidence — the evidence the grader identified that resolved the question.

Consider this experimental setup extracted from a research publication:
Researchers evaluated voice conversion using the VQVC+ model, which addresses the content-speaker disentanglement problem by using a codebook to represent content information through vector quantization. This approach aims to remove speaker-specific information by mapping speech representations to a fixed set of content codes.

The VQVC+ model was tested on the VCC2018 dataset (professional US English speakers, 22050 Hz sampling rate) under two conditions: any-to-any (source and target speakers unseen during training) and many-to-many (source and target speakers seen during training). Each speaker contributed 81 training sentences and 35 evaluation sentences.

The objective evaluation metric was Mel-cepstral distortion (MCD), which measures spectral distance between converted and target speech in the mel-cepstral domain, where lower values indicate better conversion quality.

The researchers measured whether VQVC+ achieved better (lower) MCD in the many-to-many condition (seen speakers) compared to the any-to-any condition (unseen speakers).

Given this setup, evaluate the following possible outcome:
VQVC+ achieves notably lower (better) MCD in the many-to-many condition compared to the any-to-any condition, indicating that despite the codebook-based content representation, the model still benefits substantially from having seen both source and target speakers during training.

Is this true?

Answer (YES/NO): NO